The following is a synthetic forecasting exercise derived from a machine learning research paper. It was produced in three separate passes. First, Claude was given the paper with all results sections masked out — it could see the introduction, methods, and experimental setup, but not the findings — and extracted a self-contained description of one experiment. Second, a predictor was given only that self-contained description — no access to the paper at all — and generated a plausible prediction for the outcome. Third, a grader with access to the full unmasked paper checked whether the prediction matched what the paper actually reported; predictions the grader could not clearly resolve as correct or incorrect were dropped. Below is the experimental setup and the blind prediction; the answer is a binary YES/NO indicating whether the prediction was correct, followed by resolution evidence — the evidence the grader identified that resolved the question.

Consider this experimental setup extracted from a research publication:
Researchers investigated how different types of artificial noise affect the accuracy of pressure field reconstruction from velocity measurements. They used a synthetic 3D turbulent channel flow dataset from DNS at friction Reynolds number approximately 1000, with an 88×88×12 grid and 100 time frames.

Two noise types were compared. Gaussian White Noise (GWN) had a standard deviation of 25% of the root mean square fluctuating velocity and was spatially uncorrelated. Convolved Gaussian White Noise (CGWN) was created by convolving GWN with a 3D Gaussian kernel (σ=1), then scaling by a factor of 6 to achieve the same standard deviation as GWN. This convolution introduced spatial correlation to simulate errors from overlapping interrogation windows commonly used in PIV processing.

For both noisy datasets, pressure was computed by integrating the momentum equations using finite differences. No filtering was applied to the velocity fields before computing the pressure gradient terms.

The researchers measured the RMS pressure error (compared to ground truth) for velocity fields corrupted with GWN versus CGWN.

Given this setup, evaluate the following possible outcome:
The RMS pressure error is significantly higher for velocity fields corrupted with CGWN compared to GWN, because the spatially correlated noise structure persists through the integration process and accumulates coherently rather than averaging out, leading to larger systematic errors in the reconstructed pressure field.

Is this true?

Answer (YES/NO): YES